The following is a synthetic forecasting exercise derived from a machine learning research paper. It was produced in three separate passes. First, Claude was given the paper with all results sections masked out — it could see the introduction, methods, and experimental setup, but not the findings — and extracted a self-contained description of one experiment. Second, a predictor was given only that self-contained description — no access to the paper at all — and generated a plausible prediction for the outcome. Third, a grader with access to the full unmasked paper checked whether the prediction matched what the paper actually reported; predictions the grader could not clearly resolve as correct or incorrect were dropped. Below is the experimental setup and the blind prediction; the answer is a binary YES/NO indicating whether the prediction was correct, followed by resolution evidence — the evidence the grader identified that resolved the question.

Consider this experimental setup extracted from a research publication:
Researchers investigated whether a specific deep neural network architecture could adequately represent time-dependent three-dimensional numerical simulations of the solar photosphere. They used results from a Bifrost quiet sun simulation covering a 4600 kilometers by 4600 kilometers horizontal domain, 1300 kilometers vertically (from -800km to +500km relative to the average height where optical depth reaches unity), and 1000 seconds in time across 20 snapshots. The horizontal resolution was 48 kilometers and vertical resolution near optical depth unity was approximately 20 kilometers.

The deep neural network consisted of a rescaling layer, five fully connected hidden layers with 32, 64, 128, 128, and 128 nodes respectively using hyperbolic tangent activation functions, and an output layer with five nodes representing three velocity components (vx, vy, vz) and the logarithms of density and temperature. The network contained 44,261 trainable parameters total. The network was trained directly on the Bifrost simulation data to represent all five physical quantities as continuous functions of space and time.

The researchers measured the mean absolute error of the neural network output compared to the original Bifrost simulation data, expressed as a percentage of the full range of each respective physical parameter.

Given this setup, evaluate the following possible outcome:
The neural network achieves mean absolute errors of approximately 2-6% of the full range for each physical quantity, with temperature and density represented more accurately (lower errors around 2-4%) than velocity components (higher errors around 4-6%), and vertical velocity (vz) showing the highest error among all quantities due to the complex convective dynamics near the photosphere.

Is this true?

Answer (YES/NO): NO